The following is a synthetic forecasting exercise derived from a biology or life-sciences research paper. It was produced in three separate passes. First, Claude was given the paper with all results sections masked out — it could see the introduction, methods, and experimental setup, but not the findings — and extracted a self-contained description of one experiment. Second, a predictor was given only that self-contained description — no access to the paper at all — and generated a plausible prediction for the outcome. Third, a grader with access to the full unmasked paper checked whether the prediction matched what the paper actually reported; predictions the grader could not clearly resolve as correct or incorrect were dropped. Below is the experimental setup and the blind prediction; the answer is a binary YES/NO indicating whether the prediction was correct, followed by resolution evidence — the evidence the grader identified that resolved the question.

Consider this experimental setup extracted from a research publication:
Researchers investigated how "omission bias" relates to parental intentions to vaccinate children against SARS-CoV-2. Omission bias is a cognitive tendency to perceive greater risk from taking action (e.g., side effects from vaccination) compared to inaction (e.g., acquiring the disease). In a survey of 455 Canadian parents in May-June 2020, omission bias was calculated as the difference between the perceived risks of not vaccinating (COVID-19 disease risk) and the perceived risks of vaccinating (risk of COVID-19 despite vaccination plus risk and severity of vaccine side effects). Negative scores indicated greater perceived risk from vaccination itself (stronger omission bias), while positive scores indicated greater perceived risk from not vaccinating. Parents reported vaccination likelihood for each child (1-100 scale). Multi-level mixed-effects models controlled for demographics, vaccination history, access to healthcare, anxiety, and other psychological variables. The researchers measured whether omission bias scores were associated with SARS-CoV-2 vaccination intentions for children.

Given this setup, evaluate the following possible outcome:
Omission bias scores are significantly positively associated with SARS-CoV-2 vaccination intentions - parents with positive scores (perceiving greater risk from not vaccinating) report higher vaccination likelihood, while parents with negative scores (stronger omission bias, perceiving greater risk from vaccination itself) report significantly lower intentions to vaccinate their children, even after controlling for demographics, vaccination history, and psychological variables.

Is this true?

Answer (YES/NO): YES